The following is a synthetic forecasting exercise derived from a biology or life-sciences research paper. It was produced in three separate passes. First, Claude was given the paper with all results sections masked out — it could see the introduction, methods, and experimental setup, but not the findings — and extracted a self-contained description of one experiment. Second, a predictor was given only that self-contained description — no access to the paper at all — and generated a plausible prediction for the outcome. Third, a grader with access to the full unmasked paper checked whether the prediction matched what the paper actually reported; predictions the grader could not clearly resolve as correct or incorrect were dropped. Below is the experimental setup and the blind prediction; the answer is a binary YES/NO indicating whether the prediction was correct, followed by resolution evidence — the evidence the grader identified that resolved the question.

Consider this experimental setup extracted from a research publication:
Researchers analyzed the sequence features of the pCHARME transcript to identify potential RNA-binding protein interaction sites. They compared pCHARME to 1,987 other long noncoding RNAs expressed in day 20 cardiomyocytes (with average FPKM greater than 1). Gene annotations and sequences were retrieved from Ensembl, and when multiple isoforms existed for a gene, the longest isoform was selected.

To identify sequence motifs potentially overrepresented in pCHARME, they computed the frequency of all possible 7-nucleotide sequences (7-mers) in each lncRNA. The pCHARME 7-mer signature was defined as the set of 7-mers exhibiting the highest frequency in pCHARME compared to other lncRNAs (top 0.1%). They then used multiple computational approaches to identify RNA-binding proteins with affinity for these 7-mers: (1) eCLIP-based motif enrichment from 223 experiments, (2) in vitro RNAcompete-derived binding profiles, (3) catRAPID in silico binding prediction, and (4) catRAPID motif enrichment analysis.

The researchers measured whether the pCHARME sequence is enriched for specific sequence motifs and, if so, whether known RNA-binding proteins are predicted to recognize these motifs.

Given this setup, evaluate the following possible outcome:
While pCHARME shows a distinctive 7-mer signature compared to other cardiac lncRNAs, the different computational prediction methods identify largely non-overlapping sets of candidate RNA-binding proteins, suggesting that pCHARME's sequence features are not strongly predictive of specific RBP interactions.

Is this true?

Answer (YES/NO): NO